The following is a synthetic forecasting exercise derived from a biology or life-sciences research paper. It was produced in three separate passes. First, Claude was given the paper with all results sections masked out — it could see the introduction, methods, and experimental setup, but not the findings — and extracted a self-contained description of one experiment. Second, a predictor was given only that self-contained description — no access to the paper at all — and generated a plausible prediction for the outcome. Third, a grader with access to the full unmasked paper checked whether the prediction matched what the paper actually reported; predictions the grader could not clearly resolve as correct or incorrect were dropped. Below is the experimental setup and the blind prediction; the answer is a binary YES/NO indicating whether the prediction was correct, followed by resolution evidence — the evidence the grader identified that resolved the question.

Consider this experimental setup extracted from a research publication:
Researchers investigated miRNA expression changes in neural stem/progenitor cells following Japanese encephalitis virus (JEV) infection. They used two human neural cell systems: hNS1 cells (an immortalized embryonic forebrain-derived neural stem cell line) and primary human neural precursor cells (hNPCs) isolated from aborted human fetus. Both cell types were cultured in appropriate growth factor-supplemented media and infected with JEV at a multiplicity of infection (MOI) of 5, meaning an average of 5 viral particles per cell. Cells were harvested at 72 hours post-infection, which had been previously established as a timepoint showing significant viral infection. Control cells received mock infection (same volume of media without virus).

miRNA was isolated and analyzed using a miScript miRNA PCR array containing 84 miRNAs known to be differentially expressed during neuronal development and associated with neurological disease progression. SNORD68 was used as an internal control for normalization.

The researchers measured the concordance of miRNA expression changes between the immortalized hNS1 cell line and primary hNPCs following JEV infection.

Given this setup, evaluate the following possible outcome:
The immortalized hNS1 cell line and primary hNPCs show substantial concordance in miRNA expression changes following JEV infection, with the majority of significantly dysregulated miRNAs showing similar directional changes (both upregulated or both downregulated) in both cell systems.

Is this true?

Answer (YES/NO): YES